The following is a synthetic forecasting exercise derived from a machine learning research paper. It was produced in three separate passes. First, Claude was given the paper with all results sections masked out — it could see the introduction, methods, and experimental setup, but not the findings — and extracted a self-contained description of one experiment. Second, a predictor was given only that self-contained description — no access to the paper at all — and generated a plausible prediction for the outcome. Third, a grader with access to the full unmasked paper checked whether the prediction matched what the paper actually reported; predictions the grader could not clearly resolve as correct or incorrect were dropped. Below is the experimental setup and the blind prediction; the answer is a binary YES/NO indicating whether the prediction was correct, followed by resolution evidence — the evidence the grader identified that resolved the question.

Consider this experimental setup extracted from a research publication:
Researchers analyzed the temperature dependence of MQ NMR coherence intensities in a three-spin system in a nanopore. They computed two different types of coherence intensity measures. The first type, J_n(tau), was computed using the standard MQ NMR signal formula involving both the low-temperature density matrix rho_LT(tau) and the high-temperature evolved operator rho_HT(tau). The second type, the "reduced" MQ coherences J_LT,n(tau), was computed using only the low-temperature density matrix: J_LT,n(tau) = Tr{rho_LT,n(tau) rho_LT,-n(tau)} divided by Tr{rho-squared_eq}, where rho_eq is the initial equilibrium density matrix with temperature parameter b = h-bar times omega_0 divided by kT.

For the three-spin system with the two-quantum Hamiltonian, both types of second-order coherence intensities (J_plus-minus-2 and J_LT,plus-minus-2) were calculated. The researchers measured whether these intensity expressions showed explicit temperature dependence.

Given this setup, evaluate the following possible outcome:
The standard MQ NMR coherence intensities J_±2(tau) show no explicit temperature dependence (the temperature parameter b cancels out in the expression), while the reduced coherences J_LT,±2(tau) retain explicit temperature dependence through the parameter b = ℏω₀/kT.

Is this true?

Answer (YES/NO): YES